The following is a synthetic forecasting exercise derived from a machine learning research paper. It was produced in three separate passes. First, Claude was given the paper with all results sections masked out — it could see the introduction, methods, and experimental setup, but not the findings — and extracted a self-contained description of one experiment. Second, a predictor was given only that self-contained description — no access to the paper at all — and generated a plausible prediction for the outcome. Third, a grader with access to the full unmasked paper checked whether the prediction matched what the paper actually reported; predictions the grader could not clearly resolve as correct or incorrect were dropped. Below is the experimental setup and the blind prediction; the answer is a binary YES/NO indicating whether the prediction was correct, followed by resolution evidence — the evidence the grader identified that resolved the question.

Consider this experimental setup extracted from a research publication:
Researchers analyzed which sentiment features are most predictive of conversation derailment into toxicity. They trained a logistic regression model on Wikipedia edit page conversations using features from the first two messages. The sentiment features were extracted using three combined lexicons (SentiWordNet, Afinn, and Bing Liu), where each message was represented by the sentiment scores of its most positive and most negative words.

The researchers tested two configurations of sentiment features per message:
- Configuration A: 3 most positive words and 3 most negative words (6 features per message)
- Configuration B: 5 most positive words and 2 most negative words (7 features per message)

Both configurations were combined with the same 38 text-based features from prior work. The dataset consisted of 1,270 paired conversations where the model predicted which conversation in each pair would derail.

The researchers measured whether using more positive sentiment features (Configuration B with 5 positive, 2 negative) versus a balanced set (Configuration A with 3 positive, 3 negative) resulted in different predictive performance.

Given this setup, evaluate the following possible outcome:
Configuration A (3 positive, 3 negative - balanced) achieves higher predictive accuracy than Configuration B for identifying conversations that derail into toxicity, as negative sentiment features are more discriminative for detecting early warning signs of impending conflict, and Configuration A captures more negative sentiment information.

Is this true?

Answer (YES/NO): NO